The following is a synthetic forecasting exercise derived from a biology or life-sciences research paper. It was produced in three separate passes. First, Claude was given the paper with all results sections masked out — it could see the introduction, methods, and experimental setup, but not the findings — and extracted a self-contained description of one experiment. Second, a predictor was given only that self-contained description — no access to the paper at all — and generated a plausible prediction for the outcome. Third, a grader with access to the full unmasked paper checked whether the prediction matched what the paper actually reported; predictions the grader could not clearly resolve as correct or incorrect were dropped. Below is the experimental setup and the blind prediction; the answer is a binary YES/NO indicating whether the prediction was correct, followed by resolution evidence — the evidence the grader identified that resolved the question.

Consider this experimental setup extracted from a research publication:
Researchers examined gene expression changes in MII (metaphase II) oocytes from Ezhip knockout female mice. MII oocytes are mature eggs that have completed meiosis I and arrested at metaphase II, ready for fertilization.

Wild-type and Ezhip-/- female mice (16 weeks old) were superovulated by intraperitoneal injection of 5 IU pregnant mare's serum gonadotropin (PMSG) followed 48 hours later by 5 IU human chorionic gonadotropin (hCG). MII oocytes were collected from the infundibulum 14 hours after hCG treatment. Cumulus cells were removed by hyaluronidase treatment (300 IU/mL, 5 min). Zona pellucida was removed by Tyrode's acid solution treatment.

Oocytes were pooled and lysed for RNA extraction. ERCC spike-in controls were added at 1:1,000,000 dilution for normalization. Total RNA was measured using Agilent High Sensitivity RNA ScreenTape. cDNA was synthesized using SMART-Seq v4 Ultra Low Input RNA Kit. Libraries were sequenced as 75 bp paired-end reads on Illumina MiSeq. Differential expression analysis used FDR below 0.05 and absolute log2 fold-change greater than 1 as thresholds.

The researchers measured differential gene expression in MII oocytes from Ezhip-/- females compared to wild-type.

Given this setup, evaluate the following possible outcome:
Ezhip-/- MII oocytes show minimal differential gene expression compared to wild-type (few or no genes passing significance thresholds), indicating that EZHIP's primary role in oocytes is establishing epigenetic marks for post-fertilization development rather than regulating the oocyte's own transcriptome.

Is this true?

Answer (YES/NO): YES